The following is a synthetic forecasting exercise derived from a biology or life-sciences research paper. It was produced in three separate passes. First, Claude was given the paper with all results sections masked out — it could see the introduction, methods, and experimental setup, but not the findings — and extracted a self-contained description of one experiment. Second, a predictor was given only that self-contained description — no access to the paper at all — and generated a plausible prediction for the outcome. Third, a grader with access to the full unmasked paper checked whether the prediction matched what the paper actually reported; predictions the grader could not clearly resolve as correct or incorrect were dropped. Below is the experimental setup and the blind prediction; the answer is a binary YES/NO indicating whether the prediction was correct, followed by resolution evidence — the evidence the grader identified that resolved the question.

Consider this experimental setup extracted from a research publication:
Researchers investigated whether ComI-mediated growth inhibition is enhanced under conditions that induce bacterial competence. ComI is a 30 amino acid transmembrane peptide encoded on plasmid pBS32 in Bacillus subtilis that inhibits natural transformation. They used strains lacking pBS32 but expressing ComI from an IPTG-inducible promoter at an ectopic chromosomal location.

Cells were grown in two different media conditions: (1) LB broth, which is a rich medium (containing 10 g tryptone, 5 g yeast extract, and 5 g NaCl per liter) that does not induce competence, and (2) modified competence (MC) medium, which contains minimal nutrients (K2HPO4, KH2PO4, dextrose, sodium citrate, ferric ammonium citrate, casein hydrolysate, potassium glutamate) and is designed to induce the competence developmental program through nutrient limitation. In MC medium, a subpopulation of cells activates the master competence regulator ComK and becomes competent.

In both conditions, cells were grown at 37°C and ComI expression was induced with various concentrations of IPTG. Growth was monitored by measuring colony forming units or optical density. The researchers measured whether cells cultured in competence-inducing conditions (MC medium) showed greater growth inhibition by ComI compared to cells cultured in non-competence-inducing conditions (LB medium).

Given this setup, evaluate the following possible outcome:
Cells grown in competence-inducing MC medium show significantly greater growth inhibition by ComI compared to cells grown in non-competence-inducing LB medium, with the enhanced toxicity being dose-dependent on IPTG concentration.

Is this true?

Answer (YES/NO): YES